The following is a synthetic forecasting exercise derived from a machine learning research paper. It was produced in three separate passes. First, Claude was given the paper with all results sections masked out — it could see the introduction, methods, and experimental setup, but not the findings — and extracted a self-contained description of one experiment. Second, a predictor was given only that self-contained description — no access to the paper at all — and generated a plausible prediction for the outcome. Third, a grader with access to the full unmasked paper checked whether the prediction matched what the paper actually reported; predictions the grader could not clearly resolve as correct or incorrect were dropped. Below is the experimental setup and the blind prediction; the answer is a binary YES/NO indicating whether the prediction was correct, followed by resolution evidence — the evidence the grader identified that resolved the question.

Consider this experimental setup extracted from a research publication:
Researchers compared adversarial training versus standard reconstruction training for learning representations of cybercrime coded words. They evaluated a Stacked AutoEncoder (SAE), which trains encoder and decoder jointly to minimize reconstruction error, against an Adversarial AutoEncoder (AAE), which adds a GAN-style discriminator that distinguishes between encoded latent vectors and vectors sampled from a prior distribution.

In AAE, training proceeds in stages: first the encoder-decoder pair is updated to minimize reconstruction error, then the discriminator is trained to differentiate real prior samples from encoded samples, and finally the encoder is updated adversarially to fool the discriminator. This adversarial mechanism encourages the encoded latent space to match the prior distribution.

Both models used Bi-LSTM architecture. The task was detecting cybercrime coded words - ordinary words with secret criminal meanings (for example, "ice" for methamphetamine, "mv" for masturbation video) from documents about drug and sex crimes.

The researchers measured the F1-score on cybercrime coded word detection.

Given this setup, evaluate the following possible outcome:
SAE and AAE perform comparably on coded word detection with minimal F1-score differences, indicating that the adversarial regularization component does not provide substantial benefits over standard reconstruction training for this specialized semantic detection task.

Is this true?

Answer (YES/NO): NO